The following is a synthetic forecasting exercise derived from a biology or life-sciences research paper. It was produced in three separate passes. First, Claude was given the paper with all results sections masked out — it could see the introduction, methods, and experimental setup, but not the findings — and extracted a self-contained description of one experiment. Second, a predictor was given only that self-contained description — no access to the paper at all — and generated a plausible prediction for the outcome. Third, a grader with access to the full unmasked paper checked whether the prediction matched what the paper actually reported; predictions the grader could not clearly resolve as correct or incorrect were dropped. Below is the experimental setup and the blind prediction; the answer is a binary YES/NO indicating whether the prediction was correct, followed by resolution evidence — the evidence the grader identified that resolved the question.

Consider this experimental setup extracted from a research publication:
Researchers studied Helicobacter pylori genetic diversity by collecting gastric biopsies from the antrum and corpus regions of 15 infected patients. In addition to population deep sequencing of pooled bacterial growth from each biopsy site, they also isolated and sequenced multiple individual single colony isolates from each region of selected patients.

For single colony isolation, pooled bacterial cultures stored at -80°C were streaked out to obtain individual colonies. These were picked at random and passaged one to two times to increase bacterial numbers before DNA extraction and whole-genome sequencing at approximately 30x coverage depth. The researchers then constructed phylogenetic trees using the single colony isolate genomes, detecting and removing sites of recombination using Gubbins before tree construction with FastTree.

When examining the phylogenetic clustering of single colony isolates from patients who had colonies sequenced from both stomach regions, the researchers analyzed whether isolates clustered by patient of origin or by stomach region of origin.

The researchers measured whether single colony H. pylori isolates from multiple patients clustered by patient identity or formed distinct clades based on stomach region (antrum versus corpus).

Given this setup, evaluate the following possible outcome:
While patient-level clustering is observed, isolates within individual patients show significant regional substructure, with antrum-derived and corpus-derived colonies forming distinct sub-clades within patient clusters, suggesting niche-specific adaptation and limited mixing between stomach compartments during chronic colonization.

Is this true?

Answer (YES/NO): NO